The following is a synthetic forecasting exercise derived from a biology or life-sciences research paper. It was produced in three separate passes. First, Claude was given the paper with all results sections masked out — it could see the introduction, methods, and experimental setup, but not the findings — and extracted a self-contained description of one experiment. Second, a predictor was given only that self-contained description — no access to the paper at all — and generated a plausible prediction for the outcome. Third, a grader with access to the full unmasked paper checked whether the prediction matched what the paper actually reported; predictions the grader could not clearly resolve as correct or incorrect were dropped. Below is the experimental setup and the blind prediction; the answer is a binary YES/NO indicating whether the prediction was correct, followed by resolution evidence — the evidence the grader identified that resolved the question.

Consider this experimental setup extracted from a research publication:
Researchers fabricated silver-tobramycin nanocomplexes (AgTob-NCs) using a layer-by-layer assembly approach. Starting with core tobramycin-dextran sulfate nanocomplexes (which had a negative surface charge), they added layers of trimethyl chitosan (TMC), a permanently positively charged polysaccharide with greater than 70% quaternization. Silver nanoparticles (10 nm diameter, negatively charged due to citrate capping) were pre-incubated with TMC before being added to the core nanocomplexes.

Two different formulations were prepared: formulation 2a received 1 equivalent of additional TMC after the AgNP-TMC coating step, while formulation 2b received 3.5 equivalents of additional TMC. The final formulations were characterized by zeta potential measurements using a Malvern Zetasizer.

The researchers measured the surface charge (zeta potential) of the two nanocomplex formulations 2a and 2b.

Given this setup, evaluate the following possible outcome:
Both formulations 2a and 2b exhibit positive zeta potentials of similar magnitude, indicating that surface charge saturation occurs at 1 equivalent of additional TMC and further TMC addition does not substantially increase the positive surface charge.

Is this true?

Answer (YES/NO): NO